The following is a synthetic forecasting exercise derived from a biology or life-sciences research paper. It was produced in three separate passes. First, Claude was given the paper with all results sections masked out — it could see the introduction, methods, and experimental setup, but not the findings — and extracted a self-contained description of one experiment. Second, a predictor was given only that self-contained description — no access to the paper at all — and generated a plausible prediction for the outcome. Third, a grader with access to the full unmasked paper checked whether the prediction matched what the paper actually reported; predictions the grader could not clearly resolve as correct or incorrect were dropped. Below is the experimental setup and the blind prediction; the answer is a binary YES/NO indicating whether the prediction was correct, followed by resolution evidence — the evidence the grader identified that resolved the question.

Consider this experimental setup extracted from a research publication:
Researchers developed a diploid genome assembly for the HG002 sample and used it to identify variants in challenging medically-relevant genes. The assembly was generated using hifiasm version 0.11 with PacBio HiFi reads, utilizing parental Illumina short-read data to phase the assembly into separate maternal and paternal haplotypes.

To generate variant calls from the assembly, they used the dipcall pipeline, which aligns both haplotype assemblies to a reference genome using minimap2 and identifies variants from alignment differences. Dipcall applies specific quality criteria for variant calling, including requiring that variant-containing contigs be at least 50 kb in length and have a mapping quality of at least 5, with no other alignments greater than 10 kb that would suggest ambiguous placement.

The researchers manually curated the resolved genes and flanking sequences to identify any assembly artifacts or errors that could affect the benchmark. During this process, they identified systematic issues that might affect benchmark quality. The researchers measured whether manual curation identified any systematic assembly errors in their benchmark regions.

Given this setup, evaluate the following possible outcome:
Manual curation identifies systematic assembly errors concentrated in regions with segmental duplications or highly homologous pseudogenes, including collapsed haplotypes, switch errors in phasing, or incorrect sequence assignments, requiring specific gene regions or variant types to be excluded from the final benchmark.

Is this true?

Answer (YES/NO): NO